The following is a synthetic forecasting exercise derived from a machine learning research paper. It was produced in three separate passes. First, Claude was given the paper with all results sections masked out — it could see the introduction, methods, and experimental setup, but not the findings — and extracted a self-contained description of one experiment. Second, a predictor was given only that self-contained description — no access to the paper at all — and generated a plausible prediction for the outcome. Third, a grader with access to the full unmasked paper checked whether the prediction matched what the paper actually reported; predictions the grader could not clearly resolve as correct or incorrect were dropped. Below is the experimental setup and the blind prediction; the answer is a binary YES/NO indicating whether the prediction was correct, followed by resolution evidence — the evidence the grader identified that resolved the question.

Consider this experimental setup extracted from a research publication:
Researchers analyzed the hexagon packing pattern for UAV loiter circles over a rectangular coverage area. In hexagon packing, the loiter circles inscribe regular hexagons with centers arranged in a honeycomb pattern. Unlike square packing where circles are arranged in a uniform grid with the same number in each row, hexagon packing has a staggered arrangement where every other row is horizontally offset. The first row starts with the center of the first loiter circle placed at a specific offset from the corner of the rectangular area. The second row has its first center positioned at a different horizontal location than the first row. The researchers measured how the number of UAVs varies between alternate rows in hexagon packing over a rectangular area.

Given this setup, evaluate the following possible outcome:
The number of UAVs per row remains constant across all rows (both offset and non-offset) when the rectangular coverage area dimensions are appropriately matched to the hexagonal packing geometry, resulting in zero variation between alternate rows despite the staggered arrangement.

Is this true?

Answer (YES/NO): NO